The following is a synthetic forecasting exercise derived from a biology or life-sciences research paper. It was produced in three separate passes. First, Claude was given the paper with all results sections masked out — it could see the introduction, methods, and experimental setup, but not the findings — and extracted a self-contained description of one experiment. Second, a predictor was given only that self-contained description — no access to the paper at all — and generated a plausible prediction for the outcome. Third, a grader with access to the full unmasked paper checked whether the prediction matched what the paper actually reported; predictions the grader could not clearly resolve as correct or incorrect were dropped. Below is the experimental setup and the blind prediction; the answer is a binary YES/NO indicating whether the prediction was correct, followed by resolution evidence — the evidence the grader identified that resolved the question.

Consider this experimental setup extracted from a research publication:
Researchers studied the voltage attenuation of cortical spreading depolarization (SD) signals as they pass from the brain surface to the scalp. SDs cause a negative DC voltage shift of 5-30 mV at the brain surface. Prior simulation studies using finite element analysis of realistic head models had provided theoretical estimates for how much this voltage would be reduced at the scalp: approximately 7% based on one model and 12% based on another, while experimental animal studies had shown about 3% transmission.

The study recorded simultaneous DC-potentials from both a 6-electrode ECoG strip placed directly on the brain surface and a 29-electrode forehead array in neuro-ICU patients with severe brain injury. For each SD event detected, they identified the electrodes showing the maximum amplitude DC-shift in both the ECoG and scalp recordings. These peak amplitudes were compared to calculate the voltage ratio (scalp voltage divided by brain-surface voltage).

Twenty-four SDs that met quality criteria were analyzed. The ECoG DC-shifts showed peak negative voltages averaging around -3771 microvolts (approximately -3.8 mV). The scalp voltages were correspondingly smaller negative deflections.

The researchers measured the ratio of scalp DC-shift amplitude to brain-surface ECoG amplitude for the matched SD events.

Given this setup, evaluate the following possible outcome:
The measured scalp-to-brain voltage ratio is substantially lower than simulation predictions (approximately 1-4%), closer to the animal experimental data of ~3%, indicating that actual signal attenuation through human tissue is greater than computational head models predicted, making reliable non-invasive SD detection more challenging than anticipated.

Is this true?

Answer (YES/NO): NO